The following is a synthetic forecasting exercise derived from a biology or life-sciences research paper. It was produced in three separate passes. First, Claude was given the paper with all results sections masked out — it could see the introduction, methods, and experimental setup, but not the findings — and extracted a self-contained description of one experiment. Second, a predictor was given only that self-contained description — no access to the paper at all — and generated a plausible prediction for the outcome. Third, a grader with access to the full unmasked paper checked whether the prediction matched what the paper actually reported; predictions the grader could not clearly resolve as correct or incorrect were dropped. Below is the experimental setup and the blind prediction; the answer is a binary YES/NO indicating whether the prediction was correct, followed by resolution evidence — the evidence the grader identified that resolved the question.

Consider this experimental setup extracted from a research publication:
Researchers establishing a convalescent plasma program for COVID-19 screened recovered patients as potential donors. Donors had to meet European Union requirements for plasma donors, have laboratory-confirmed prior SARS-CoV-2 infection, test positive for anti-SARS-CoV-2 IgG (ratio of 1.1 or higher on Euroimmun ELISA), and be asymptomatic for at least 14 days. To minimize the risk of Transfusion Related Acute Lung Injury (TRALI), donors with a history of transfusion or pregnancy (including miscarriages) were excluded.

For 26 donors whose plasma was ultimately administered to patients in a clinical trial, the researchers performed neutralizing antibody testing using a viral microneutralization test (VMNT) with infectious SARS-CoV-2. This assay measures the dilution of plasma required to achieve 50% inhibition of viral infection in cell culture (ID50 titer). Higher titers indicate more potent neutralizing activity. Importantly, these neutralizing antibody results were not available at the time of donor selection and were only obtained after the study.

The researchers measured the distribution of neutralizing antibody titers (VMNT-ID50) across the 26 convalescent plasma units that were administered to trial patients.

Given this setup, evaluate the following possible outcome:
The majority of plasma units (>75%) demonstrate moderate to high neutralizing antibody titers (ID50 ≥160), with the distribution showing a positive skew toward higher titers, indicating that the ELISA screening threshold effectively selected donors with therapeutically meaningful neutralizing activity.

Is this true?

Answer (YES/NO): YES